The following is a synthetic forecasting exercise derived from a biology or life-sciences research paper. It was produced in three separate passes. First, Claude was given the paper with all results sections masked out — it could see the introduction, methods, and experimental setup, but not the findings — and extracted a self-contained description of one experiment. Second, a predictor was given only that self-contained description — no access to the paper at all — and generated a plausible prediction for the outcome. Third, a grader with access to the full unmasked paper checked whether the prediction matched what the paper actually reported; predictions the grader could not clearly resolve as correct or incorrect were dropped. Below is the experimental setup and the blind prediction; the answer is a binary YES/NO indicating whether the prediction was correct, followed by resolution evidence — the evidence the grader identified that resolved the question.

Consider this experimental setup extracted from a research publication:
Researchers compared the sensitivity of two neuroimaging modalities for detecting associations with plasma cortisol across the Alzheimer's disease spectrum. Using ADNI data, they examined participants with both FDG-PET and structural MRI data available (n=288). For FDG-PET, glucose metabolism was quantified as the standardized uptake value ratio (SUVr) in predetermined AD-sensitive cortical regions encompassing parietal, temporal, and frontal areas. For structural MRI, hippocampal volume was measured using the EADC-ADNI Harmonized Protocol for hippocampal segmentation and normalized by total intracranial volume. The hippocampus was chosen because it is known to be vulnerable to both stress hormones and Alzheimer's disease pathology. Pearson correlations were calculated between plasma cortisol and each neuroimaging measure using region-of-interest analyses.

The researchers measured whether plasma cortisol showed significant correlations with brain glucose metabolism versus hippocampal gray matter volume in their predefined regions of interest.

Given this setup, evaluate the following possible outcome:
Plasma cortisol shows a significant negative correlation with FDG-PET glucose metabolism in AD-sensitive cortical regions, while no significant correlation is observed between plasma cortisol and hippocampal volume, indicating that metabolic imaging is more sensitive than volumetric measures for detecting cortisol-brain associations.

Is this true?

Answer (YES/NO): NO